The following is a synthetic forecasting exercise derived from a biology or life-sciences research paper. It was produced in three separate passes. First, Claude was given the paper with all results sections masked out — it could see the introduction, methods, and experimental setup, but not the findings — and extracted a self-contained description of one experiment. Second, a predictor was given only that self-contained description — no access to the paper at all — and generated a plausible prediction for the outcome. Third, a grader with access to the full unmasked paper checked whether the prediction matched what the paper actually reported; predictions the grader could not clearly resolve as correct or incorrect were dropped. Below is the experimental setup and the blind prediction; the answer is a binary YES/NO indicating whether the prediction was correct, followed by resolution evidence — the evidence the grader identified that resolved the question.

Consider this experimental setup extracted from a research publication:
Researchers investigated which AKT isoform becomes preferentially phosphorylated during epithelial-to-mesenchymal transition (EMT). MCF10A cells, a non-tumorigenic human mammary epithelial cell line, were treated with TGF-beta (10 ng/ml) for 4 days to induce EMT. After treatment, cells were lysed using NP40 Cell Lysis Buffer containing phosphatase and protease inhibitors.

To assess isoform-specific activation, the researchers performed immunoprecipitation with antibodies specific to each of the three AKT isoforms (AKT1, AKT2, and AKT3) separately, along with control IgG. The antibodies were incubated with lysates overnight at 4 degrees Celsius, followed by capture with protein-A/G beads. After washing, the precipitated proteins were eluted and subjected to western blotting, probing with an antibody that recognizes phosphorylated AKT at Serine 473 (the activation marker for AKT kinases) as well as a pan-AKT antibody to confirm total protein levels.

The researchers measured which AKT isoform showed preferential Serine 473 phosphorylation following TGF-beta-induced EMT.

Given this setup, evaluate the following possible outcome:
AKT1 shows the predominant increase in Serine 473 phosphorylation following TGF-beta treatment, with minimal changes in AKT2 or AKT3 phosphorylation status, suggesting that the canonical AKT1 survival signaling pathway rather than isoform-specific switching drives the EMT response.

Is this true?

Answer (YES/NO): NO